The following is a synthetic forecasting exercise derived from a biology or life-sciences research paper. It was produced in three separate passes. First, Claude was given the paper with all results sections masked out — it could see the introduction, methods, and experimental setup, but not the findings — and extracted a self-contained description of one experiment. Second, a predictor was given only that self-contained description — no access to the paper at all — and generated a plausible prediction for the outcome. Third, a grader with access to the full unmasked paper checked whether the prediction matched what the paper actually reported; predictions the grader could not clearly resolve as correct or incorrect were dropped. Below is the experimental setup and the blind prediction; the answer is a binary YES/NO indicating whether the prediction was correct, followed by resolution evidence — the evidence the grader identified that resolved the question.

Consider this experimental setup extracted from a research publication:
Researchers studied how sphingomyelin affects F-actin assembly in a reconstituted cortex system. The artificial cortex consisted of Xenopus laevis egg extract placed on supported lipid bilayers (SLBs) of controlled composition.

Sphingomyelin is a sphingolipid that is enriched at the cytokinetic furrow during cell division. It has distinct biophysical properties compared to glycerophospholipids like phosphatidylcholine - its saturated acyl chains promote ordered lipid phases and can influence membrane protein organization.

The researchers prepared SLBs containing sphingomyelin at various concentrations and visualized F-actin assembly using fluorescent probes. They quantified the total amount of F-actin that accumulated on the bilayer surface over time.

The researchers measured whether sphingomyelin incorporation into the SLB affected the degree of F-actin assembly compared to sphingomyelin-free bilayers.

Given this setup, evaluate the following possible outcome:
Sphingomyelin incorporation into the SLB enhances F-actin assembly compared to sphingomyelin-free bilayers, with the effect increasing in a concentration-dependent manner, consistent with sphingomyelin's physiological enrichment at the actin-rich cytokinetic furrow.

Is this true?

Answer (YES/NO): NO